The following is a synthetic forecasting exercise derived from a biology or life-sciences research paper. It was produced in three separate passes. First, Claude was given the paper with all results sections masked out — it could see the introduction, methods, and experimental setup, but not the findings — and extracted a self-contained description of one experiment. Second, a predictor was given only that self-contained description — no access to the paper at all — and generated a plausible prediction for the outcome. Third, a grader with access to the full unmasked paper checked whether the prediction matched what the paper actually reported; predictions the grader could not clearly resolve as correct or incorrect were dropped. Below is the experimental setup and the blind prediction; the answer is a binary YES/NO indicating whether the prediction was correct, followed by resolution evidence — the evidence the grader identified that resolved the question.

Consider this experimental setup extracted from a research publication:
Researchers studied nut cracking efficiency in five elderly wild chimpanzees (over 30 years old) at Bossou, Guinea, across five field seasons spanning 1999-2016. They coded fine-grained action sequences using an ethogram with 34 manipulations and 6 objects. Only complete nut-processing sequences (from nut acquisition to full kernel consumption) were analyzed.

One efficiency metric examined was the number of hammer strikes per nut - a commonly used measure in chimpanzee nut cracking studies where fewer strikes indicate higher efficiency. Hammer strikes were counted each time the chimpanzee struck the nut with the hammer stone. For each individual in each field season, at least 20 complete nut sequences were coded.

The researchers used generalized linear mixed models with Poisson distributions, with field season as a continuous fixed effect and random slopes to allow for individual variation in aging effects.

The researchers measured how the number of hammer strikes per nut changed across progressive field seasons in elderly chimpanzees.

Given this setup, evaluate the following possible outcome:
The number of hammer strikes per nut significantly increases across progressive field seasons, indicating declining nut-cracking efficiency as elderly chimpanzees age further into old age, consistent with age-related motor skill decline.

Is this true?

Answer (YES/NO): YES